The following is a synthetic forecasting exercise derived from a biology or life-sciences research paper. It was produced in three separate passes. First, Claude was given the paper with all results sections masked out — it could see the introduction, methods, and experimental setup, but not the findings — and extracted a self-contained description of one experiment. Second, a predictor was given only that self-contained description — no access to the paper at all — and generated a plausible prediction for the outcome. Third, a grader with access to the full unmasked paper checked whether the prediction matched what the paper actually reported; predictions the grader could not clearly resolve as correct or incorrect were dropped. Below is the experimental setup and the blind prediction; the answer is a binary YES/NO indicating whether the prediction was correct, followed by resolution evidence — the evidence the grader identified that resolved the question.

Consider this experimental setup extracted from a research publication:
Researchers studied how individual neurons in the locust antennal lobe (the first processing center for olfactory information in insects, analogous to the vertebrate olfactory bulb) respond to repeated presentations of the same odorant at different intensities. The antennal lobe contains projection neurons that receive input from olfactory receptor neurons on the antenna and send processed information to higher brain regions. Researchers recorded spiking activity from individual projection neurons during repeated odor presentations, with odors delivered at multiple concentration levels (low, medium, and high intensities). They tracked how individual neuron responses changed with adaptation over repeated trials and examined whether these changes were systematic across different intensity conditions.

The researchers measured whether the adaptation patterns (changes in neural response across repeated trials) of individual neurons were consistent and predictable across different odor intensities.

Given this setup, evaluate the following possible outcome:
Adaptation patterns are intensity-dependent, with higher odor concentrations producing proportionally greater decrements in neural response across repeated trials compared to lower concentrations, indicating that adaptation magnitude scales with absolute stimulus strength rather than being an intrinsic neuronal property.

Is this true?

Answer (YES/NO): NO